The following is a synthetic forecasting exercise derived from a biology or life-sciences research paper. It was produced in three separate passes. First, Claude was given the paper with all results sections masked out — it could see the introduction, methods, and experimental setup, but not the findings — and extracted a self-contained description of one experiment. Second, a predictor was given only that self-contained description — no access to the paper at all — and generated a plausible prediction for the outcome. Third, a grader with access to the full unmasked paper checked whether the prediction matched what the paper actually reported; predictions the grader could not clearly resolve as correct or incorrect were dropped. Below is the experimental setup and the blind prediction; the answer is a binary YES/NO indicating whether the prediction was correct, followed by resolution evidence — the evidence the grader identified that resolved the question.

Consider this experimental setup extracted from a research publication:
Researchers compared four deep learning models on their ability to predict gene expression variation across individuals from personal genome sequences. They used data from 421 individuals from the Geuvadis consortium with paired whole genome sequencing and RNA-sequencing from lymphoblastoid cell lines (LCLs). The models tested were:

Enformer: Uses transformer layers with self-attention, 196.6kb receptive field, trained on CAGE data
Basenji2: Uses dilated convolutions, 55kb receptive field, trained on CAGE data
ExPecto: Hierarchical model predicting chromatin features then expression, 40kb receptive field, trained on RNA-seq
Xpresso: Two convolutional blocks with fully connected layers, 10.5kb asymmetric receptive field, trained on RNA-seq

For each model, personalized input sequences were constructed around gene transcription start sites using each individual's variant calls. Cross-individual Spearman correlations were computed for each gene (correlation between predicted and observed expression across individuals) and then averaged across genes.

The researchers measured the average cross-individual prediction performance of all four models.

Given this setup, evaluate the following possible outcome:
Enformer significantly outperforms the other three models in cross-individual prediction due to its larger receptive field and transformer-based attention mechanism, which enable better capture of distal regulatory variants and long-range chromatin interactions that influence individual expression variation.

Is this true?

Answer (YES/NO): NO